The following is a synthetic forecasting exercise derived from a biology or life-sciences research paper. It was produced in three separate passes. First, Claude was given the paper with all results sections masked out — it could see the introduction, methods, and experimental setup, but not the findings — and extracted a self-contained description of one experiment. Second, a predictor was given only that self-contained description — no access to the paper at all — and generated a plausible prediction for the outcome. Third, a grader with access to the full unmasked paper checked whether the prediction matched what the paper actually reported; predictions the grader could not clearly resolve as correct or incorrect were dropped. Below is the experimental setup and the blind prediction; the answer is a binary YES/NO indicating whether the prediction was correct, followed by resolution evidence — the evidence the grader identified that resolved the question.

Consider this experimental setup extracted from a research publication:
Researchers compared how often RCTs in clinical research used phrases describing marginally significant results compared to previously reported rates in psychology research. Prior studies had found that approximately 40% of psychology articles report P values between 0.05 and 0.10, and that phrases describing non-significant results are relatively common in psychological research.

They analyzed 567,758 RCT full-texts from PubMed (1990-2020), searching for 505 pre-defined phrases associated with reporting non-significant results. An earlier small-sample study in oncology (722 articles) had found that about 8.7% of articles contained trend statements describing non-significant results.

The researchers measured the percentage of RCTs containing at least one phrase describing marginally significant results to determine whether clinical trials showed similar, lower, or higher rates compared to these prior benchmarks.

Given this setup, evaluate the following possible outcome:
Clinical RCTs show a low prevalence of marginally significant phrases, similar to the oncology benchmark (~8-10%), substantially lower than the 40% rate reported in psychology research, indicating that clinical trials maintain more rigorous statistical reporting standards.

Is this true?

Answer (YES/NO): YES